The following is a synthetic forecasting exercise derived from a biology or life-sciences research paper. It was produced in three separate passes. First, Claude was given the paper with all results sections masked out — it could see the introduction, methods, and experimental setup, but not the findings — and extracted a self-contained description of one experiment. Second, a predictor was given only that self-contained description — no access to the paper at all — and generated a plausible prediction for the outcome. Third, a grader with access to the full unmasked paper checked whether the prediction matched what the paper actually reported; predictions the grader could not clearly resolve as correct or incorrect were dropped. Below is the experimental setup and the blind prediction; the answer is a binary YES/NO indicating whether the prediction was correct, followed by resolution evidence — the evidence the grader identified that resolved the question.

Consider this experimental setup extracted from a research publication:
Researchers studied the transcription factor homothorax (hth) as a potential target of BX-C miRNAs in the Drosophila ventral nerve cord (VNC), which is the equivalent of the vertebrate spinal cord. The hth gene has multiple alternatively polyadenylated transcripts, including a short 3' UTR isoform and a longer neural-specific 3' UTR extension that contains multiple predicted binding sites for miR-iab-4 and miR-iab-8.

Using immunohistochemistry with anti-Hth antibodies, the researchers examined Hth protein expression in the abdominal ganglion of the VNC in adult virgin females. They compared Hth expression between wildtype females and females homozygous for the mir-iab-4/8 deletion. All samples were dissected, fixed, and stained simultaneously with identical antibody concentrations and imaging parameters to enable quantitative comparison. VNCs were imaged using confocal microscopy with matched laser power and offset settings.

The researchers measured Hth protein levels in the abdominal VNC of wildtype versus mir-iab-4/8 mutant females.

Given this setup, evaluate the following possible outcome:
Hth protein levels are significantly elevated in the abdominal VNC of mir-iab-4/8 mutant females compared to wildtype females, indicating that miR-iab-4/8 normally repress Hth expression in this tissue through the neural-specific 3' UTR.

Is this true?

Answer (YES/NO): YES